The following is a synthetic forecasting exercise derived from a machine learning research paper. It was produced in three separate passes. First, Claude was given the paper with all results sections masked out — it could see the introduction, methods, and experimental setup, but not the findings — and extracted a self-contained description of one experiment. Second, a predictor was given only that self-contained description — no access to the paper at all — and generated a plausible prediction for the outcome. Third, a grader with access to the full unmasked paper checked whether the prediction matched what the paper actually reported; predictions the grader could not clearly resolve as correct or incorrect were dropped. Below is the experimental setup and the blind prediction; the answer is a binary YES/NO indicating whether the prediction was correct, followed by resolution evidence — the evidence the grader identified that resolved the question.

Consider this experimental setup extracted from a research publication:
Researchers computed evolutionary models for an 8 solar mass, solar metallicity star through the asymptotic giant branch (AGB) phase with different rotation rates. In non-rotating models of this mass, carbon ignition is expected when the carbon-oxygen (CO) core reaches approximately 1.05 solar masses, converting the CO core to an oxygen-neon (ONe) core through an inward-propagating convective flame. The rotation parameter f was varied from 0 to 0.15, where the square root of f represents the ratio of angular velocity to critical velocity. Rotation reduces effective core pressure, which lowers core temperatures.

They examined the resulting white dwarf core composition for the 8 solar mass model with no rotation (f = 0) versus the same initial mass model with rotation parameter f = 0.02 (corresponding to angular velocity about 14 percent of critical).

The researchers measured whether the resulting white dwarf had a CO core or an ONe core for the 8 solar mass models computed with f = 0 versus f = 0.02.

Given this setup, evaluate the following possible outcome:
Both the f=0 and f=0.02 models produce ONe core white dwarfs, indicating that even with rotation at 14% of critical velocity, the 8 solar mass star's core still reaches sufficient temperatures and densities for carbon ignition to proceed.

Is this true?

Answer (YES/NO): NO